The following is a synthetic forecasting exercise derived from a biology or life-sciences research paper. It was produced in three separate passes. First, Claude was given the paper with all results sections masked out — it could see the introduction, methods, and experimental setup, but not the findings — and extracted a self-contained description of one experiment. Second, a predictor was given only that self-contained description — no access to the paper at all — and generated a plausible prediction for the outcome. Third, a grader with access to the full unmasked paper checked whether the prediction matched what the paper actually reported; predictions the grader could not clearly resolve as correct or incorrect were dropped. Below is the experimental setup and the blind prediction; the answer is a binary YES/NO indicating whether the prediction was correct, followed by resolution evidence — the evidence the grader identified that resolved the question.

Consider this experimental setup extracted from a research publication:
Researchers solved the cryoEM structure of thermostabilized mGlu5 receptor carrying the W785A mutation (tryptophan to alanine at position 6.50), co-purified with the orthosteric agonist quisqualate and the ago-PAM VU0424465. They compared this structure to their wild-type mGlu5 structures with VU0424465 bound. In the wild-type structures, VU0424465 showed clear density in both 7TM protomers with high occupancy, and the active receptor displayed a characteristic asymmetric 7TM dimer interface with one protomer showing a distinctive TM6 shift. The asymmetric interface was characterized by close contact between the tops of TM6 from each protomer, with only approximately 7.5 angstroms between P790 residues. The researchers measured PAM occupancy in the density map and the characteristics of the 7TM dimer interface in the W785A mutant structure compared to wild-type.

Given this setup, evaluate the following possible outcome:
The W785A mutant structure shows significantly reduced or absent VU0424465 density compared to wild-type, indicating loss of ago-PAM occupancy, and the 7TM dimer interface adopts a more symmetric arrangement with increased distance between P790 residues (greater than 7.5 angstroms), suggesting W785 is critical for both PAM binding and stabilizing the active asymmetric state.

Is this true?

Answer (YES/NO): YES